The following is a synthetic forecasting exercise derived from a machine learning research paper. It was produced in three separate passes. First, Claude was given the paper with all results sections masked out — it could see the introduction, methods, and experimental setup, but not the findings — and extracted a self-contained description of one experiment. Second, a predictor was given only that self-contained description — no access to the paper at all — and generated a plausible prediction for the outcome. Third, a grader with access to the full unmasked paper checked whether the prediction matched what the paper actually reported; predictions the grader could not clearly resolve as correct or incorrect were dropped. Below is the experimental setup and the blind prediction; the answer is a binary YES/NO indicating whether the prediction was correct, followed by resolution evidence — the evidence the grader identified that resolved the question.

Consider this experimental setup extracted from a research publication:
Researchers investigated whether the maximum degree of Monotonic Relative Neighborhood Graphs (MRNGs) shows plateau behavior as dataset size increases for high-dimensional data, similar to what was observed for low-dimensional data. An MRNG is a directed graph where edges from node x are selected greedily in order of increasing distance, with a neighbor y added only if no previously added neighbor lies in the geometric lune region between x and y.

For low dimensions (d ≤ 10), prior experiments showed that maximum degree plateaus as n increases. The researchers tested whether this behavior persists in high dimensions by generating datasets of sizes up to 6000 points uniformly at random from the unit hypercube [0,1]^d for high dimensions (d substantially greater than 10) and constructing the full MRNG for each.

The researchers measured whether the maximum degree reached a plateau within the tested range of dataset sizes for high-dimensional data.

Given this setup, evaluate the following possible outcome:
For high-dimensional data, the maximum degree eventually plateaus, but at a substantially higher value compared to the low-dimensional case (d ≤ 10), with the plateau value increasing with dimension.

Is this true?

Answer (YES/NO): NO